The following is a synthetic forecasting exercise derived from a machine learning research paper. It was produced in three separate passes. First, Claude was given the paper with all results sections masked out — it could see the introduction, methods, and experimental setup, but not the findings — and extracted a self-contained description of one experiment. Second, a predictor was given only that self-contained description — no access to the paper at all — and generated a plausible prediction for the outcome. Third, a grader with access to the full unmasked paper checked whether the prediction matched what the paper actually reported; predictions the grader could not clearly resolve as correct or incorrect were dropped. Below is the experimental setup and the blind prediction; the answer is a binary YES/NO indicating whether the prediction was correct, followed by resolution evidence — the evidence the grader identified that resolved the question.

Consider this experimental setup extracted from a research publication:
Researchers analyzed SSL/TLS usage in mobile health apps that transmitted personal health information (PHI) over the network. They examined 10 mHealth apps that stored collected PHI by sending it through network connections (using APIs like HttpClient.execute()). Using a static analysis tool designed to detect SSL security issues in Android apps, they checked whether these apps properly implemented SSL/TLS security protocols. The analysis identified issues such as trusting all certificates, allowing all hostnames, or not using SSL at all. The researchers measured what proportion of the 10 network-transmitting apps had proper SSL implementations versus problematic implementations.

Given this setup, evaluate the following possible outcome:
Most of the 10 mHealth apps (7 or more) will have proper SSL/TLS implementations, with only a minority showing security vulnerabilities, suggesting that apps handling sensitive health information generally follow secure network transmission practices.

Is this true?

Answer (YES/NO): NO